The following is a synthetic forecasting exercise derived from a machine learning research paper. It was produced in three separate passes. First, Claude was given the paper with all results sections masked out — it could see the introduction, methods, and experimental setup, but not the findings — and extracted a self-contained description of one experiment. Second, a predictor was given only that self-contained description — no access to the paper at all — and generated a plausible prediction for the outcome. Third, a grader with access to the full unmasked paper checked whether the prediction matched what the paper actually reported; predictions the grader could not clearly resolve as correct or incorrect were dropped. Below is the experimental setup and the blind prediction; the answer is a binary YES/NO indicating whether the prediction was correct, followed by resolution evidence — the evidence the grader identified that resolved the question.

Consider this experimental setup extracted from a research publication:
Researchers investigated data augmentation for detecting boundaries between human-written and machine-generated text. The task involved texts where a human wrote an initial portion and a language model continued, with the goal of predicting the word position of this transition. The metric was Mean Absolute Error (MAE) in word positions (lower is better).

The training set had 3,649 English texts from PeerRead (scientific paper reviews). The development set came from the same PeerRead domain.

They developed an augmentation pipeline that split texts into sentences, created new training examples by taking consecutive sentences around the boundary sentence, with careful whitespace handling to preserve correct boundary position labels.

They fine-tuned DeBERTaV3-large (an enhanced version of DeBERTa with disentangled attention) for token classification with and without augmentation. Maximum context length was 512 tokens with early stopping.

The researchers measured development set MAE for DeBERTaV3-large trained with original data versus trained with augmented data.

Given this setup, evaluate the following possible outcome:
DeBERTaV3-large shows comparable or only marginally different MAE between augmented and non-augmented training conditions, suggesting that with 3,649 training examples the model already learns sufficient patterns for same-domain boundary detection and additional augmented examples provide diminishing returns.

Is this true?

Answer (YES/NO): YES